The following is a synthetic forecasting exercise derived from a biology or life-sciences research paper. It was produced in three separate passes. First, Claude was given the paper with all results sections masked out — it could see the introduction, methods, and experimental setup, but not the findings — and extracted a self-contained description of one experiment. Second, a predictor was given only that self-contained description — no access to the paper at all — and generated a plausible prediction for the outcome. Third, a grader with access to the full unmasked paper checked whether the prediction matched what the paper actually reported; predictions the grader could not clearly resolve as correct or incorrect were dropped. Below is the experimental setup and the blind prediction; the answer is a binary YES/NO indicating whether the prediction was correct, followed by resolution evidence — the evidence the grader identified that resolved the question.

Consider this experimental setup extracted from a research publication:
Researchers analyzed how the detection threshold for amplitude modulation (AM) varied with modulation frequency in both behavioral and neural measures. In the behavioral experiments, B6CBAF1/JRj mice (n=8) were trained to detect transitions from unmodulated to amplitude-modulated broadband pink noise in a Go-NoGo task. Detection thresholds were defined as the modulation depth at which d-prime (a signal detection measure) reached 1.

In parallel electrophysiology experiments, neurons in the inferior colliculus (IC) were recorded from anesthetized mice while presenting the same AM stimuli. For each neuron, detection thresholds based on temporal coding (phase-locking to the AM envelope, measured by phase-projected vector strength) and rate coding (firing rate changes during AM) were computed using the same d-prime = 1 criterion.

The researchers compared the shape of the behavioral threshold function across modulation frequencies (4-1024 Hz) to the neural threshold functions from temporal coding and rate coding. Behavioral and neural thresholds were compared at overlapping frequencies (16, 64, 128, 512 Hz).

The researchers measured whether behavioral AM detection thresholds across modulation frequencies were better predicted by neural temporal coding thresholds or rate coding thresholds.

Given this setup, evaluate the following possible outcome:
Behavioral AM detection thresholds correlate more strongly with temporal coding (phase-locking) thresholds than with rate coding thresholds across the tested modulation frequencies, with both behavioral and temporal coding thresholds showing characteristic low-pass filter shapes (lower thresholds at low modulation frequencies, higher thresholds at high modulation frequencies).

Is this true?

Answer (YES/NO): NO